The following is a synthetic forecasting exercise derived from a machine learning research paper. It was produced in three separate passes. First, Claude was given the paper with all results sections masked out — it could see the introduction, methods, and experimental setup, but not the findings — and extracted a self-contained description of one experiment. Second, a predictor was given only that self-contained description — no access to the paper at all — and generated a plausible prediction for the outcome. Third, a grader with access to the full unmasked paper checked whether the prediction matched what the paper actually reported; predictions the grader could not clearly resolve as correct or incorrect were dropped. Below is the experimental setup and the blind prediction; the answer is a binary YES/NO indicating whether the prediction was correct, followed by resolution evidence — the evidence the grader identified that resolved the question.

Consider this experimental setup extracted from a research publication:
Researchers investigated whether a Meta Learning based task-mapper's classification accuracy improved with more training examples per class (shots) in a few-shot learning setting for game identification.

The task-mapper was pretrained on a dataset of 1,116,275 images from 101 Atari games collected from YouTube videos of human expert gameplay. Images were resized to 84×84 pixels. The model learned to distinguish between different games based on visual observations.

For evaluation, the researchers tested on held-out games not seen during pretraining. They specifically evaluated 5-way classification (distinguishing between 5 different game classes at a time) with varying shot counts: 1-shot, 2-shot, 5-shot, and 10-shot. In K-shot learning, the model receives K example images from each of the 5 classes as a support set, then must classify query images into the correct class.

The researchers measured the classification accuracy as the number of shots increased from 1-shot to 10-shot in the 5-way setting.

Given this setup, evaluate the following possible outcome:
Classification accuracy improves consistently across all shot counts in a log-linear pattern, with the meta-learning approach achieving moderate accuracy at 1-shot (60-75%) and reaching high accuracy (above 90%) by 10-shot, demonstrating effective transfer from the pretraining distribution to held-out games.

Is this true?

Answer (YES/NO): NO